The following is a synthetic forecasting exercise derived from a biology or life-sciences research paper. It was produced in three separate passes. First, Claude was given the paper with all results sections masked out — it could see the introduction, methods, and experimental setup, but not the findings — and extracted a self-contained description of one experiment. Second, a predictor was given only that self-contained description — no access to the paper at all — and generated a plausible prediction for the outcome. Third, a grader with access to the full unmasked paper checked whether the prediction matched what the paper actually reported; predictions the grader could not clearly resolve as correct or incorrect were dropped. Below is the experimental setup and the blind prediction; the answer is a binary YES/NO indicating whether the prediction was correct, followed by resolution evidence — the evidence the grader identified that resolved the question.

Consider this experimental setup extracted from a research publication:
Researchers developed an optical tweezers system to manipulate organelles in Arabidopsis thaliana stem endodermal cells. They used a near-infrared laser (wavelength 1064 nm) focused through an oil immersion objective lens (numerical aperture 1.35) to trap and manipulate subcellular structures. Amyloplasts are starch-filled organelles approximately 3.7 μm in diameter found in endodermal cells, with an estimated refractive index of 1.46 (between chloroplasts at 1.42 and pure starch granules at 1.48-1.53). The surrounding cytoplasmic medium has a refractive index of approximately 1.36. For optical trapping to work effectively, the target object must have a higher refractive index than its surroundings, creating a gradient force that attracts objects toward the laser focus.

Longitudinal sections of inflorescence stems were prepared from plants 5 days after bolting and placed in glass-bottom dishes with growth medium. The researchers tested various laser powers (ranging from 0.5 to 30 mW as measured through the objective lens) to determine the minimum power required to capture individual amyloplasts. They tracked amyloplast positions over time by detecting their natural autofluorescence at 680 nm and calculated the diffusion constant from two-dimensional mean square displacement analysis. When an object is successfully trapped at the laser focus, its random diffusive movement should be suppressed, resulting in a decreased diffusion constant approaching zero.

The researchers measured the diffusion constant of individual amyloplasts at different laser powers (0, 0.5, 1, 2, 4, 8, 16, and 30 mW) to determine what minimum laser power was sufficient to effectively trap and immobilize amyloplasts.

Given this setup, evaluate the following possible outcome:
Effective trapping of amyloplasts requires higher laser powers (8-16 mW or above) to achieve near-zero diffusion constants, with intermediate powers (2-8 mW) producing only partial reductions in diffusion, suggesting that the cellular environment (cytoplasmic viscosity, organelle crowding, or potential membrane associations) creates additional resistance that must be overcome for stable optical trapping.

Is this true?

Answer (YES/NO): NO